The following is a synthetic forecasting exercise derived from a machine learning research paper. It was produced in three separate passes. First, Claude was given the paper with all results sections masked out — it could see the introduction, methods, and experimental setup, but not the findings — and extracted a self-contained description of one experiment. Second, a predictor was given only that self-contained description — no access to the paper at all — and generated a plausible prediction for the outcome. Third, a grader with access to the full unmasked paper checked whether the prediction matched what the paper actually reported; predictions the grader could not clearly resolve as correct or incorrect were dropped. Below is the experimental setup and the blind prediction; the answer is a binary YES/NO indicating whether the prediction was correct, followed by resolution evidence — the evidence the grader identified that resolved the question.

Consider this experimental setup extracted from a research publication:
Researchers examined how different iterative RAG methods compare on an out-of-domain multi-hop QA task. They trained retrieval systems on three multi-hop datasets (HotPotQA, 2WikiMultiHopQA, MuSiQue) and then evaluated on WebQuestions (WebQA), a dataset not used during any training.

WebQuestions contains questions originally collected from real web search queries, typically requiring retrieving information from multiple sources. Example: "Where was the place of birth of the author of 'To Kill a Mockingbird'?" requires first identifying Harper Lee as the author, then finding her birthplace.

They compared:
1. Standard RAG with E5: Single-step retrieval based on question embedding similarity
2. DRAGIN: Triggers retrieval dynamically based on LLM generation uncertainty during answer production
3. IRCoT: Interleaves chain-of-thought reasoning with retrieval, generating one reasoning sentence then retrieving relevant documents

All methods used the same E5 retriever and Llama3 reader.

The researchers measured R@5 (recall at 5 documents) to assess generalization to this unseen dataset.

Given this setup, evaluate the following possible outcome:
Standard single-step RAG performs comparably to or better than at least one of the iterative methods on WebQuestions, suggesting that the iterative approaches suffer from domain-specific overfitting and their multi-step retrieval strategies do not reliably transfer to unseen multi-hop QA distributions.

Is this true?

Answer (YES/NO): YES